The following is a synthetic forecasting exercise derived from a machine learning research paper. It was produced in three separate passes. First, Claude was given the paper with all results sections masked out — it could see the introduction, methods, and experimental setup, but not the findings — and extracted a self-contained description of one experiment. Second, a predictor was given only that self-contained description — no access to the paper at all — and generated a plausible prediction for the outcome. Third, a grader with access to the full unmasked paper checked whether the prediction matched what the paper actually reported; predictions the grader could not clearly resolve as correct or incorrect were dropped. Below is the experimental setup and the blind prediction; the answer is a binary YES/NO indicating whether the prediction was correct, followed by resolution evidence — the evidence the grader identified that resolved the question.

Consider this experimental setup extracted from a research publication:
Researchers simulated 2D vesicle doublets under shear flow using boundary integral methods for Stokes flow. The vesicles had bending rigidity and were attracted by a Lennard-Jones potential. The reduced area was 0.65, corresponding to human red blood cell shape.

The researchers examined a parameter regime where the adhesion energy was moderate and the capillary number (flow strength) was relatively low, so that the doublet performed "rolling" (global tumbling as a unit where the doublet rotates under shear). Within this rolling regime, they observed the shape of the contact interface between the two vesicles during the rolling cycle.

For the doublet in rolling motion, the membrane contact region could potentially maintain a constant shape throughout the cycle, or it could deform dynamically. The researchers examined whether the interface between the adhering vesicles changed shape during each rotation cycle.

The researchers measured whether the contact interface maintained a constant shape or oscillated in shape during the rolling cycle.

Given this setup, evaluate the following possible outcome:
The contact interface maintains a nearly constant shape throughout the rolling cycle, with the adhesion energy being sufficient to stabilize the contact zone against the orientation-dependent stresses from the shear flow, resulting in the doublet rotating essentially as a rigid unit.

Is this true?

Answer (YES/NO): YES